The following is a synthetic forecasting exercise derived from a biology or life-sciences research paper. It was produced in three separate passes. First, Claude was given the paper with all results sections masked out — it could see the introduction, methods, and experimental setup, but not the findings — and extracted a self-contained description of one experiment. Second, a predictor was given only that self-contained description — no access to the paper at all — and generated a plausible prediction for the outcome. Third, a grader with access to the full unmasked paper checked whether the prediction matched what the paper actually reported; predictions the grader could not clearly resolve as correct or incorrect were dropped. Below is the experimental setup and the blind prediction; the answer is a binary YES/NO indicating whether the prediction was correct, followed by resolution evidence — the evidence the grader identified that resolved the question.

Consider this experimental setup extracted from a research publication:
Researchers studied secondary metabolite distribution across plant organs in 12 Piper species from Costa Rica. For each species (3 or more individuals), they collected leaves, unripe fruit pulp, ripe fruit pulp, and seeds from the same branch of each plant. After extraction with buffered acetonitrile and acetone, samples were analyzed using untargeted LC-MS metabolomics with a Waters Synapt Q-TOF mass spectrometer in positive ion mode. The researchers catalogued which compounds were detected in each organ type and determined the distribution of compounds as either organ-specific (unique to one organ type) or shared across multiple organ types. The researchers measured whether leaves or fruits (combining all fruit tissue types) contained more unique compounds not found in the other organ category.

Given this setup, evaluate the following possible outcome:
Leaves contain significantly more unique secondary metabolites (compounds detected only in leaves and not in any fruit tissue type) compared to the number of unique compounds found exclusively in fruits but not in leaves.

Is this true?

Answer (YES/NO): NO